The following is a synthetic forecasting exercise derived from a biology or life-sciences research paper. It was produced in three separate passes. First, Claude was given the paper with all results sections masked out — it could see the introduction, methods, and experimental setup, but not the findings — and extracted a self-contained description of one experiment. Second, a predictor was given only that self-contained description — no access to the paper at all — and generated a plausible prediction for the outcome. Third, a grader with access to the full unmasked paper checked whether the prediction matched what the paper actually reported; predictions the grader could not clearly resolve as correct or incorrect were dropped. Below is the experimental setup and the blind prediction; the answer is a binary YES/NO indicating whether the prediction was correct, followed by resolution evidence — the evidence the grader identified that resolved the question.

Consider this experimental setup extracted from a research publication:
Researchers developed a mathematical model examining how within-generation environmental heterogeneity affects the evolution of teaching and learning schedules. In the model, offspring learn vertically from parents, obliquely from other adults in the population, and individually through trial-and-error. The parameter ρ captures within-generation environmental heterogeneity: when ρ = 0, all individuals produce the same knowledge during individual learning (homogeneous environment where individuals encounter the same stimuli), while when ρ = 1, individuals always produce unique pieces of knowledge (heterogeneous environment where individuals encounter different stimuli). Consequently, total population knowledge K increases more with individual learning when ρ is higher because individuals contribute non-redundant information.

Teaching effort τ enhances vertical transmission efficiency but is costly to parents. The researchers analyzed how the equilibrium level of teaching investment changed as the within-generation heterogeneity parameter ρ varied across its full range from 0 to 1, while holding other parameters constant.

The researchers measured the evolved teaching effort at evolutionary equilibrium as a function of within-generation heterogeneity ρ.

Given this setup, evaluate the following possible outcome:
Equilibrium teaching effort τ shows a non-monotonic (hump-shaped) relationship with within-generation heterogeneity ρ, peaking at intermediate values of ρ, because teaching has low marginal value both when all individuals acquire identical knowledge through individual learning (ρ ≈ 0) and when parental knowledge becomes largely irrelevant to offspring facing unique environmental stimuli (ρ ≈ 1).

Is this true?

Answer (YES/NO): NO